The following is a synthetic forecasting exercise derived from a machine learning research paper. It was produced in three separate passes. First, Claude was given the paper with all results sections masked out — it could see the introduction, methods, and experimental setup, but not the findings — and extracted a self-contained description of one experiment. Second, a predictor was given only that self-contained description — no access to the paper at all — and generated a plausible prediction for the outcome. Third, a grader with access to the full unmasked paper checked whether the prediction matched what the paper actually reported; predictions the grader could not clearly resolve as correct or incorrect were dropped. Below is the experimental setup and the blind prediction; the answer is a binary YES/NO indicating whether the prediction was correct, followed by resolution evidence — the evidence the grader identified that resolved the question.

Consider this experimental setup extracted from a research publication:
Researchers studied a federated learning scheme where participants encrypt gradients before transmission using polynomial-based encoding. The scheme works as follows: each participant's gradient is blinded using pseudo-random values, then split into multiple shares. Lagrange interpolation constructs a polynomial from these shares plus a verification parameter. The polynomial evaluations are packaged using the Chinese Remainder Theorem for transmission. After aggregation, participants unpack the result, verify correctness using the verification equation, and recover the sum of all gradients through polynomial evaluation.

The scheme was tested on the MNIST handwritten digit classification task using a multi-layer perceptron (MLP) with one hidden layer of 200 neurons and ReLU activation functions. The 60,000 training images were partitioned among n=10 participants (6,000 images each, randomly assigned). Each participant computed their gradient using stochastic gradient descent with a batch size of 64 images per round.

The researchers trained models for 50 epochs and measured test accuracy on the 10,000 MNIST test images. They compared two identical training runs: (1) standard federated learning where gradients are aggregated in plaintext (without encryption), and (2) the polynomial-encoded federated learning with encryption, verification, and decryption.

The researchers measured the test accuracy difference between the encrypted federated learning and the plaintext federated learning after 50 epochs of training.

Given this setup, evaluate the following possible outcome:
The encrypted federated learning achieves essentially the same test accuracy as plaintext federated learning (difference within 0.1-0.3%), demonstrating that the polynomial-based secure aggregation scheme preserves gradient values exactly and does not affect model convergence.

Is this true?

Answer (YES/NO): NO